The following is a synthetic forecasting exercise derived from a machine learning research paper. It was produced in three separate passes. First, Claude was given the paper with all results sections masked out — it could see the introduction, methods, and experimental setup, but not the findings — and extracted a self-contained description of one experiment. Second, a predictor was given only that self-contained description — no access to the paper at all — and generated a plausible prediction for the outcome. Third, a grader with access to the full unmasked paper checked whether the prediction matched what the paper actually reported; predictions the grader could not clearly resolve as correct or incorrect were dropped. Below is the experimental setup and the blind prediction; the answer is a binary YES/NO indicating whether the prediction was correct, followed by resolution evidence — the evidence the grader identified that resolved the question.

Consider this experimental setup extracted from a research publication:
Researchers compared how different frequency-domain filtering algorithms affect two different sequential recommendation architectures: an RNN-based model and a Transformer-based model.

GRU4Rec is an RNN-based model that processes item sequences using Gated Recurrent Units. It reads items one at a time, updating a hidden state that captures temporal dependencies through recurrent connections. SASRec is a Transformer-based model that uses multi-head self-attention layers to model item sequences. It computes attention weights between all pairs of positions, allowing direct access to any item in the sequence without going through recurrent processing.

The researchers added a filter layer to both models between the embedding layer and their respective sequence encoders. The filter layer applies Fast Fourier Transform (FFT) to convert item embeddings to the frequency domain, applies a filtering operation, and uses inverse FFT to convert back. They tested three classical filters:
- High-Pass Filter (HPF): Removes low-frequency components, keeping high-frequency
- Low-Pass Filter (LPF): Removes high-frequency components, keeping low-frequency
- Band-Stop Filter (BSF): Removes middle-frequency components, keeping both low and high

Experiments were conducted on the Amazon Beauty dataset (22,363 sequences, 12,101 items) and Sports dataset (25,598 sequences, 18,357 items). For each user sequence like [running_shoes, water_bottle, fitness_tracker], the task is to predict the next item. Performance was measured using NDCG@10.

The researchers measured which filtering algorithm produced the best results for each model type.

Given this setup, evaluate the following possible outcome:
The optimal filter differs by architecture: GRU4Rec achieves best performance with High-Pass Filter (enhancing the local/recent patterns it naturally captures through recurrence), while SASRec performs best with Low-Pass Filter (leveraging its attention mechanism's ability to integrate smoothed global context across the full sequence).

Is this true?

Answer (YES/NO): NO